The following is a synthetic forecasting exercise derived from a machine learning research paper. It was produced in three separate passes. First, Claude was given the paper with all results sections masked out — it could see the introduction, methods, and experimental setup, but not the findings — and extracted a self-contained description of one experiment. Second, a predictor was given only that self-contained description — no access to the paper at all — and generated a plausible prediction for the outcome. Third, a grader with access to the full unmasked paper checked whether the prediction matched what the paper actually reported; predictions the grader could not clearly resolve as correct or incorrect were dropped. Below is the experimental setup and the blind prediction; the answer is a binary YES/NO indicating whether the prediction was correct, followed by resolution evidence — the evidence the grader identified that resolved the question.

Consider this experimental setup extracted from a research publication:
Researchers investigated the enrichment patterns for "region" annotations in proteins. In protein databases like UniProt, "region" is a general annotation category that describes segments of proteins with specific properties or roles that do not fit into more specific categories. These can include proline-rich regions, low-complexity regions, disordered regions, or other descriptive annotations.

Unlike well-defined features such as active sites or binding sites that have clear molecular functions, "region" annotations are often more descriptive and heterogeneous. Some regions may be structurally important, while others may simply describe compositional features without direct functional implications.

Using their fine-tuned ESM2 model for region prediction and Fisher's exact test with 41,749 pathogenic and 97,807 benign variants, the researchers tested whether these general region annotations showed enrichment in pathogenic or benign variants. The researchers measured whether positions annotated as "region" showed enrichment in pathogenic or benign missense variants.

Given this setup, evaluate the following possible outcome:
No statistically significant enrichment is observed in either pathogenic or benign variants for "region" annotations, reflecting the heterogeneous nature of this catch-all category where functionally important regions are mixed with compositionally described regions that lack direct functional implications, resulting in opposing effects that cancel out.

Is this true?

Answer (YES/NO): NO